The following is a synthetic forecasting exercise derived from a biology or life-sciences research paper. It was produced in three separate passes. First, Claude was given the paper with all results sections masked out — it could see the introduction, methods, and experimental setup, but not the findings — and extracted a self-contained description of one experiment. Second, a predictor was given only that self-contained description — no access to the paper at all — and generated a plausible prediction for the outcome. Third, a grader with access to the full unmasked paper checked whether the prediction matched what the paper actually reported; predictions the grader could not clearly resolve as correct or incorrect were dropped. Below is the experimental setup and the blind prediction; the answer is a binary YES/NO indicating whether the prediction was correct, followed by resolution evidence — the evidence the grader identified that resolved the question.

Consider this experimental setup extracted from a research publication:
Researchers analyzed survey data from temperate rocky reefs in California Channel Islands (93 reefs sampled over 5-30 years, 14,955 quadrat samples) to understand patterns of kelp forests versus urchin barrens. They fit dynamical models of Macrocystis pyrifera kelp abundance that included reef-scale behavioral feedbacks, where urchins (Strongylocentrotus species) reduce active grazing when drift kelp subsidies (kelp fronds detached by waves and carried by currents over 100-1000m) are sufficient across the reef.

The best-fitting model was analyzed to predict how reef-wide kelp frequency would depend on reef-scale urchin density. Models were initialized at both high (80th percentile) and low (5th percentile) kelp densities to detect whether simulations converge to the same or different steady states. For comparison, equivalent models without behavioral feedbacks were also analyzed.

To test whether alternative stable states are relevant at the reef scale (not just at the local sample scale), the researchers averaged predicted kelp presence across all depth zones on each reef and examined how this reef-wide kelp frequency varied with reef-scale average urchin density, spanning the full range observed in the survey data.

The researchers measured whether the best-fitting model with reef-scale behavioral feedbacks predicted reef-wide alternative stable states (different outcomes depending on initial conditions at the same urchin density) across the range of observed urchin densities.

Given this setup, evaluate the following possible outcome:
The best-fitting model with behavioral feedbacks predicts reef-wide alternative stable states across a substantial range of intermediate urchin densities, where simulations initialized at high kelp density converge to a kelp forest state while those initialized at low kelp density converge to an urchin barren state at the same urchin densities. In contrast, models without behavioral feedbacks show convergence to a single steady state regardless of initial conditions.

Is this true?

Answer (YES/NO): YES